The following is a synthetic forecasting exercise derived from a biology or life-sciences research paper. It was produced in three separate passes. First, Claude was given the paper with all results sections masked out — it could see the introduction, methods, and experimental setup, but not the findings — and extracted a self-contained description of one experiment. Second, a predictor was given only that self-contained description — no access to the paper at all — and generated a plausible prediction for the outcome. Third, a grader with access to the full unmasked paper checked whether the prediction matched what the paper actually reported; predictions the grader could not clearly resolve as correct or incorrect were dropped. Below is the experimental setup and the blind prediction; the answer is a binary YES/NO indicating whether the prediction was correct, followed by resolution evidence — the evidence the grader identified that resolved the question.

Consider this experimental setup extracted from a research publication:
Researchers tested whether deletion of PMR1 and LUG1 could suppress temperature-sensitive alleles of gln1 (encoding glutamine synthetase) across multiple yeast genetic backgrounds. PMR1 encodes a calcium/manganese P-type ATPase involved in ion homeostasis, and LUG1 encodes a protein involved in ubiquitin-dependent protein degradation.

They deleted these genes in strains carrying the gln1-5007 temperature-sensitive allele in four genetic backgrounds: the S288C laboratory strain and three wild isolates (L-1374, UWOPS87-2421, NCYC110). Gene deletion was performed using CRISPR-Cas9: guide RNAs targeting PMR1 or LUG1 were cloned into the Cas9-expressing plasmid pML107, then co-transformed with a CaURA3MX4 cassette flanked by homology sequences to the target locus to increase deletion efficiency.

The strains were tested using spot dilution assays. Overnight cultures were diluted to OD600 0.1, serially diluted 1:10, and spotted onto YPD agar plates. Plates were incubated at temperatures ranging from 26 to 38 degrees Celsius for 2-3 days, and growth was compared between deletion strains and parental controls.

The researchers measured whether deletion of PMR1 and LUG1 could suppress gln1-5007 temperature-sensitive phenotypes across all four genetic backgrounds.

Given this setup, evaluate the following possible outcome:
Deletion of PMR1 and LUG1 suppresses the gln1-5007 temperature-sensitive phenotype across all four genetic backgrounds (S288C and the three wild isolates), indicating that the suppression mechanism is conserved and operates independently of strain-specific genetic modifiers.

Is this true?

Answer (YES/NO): NO